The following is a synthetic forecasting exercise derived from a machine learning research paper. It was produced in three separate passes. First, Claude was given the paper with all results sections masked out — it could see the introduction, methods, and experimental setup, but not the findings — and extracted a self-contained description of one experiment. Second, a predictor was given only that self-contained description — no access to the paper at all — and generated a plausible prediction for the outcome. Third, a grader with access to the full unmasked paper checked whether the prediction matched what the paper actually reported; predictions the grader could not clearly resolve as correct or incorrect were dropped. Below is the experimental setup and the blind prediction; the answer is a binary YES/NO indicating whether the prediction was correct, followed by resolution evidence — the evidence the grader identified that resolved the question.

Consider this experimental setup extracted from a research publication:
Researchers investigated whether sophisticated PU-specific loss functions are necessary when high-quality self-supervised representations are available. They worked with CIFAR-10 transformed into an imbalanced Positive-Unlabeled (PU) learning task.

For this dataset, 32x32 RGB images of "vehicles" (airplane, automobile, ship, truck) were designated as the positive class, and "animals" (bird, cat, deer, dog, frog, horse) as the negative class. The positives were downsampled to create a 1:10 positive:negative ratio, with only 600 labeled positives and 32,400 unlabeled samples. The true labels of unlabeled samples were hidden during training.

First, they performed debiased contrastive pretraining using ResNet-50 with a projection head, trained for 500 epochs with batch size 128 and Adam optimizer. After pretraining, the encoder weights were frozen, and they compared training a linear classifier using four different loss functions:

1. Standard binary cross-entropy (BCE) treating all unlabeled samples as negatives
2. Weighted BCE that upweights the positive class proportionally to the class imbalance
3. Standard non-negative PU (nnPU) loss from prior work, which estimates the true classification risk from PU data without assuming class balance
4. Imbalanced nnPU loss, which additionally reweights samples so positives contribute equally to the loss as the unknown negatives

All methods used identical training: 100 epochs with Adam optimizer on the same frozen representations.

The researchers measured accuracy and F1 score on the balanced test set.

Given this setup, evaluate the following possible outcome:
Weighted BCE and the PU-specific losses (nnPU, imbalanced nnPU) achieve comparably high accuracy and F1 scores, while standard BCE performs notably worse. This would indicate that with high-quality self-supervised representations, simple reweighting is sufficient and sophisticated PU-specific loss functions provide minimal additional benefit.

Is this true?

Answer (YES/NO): NO